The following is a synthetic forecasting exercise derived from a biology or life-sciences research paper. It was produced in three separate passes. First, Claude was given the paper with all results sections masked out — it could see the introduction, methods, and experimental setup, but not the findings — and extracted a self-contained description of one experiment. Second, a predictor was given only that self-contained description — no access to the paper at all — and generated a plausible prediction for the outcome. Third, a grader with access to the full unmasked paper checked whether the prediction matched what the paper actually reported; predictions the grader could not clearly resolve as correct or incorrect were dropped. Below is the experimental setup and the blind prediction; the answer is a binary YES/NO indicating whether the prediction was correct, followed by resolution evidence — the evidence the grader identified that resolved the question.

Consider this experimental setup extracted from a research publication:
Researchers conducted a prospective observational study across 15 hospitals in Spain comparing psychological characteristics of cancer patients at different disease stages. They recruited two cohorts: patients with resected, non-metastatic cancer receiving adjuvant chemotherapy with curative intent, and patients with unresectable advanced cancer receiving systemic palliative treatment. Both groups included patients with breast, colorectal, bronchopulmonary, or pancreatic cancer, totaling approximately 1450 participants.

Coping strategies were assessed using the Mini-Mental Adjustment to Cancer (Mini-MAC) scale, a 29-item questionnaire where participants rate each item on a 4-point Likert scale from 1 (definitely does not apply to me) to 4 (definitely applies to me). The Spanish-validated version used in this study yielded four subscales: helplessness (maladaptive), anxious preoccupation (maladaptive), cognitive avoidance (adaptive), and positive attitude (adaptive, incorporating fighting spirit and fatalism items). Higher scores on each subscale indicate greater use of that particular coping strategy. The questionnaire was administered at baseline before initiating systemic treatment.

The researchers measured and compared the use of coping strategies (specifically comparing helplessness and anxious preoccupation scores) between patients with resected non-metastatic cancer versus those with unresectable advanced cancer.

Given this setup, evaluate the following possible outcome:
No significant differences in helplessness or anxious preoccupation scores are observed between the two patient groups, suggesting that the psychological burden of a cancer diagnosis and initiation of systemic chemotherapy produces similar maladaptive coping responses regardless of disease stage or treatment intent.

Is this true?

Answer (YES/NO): NO